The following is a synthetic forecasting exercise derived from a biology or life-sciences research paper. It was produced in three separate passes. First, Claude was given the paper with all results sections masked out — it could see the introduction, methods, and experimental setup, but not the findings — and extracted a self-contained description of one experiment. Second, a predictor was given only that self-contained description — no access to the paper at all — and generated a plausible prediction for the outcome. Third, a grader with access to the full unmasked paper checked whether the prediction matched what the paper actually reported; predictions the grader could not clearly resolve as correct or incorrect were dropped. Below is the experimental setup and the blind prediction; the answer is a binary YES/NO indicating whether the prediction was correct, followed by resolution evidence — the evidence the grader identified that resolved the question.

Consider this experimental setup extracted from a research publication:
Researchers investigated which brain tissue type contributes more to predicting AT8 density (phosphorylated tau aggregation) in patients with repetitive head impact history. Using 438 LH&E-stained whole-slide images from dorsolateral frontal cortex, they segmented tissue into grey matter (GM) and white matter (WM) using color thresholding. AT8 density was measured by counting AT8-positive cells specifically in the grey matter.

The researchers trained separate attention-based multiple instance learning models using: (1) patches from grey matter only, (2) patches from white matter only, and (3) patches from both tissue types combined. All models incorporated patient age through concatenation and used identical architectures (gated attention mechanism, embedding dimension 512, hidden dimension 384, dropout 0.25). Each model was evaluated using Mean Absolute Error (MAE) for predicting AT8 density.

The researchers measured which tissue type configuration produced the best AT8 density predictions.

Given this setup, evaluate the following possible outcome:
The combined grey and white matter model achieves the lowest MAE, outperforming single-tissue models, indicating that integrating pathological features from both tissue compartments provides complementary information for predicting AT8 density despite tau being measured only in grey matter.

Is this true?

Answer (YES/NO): YES